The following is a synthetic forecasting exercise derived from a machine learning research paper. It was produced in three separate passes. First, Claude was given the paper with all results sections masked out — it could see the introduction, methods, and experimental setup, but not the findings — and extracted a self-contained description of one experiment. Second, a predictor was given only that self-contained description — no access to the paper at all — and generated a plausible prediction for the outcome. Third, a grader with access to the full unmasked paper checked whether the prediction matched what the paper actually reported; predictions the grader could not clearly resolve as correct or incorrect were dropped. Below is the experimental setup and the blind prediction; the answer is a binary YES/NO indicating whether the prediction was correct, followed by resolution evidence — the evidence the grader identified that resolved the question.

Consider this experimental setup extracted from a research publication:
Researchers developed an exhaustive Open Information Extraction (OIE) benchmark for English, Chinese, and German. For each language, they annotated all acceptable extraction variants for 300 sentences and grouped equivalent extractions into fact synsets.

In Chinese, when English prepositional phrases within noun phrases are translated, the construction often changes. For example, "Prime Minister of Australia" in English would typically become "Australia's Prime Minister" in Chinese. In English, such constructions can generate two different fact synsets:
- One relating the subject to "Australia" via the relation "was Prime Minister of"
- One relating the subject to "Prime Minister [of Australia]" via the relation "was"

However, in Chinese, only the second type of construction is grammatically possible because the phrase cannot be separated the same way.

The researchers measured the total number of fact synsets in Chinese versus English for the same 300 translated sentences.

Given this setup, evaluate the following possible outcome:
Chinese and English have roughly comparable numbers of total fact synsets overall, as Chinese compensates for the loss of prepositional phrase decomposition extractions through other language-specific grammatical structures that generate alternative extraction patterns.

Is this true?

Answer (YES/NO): NO